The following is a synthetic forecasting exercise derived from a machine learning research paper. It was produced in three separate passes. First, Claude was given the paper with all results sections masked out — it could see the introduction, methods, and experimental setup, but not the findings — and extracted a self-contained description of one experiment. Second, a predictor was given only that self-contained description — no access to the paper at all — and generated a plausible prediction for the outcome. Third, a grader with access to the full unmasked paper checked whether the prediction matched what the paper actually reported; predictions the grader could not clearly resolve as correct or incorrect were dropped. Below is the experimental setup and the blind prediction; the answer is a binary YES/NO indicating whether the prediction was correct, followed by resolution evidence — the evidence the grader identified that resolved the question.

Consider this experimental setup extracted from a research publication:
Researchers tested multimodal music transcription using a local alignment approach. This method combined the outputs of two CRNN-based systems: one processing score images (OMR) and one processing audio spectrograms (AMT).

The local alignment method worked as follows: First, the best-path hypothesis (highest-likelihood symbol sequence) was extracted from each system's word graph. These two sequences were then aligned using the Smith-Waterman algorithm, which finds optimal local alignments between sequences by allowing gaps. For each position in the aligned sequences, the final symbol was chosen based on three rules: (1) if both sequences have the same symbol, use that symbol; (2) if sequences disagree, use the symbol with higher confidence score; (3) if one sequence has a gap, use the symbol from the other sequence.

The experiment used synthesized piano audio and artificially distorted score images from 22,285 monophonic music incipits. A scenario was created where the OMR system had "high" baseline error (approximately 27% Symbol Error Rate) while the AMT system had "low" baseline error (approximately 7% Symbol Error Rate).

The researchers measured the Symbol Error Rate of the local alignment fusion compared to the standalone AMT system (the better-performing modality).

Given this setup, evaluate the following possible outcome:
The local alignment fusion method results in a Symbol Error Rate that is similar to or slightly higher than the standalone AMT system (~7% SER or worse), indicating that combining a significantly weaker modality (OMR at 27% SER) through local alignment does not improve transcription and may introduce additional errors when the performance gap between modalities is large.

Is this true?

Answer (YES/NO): NO